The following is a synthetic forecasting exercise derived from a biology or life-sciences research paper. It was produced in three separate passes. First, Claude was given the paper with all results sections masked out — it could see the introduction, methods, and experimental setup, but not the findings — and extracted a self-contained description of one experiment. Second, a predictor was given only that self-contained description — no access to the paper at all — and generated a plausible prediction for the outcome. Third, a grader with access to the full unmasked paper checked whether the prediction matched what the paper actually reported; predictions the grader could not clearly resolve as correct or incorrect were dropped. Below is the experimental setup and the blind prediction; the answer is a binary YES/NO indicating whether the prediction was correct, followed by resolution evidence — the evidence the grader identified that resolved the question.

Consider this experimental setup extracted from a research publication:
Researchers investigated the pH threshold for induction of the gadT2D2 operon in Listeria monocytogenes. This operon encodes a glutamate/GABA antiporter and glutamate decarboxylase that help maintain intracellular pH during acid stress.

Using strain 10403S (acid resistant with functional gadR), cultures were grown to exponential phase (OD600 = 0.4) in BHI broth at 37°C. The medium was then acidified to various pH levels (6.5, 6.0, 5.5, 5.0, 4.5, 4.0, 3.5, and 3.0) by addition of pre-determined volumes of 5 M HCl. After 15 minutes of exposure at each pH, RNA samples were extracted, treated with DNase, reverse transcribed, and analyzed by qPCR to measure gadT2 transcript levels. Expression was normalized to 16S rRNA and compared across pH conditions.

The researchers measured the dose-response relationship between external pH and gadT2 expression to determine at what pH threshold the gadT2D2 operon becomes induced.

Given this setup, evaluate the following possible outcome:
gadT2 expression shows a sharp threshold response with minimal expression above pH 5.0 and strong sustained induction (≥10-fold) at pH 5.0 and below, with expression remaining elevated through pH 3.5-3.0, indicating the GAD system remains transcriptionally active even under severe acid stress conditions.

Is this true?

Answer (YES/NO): NO